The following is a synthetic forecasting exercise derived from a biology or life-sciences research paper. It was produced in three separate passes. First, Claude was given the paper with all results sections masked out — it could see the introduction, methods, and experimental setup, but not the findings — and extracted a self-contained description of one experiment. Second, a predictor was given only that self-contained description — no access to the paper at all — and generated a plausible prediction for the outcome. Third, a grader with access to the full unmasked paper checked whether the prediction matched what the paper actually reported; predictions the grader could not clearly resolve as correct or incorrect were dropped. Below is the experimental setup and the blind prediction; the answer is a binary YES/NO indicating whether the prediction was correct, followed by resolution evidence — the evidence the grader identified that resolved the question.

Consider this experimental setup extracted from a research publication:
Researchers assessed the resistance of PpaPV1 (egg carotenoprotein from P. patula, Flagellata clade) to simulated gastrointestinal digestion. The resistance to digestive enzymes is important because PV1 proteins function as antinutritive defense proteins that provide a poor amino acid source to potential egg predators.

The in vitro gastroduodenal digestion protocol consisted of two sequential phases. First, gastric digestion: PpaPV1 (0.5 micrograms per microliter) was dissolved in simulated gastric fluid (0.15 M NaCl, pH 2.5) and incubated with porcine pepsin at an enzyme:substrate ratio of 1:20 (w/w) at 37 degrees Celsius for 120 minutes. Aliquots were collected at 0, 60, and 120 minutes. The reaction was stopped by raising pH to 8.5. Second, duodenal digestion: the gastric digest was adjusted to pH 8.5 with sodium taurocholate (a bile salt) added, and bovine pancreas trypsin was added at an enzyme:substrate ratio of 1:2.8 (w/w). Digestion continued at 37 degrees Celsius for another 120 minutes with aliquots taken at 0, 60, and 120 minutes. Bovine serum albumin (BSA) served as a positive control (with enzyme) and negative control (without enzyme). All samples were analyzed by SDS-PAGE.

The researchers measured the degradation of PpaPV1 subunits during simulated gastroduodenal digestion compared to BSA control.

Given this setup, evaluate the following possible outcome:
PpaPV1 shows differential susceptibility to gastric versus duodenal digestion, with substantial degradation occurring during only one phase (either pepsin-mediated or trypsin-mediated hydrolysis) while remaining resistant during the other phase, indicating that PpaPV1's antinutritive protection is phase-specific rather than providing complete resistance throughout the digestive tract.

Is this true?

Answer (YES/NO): NO